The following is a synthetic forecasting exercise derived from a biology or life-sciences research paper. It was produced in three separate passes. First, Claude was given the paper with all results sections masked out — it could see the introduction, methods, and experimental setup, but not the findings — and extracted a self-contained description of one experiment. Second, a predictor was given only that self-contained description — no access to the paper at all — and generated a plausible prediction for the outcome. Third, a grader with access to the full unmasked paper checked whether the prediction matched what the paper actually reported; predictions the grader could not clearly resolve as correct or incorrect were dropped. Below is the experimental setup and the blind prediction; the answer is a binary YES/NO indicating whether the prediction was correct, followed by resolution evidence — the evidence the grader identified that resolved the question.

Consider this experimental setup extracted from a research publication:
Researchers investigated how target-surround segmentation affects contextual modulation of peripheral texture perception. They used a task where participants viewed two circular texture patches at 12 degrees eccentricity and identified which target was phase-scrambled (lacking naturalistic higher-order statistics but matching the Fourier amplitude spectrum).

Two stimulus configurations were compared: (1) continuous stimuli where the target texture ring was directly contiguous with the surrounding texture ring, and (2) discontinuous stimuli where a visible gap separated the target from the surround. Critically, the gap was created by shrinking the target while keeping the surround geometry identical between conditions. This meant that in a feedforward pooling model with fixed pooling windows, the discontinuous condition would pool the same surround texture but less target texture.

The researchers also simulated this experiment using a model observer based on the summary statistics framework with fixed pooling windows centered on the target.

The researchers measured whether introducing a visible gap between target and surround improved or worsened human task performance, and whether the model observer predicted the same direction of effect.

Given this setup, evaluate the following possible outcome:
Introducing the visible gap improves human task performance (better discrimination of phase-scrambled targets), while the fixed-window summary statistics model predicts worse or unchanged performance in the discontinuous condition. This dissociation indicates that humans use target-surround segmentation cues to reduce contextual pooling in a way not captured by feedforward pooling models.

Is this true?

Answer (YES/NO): YES